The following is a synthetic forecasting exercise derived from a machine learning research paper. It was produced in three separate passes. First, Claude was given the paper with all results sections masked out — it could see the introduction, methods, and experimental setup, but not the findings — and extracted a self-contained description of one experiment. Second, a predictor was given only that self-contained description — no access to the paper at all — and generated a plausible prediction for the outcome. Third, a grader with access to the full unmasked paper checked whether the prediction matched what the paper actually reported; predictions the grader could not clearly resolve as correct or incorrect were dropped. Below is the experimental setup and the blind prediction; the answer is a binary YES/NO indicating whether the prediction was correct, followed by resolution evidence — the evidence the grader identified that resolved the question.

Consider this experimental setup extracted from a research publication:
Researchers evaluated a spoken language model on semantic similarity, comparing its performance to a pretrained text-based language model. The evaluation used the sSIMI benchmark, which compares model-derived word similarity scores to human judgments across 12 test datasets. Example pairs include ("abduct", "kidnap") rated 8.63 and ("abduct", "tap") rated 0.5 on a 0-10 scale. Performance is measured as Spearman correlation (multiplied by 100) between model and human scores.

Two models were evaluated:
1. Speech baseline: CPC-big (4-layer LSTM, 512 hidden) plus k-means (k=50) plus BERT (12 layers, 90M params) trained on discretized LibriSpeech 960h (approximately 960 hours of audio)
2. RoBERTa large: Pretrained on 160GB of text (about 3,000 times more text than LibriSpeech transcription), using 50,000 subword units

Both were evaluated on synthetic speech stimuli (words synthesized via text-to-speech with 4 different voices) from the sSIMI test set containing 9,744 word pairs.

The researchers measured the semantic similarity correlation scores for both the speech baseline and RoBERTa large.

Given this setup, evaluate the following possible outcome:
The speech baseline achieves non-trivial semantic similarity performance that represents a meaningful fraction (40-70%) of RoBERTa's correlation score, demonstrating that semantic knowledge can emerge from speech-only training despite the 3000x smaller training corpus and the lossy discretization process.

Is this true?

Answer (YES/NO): NO